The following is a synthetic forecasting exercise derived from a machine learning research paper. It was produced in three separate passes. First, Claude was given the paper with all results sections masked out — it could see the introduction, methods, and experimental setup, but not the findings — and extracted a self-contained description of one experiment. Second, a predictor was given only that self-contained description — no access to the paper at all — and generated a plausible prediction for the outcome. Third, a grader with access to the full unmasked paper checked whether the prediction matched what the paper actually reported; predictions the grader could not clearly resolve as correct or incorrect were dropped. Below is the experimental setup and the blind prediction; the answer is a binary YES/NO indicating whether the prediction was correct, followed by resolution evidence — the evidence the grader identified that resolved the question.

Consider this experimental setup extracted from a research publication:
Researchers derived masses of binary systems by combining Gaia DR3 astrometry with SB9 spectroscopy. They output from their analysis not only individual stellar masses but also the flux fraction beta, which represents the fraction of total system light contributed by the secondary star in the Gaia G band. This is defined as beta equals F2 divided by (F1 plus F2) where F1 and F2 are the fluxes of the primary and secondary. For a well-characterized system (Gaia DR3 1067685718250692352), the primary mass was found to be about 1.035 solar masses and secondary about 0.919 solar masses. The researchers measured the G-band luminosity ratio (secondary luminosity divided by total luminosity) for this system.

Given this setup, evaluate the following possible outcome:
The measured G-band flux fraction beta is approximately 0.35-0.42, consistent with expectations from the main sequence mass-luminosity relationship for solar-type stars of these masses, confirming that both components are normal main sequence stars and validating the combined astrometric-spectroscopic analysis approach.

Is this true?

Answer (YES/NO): NO